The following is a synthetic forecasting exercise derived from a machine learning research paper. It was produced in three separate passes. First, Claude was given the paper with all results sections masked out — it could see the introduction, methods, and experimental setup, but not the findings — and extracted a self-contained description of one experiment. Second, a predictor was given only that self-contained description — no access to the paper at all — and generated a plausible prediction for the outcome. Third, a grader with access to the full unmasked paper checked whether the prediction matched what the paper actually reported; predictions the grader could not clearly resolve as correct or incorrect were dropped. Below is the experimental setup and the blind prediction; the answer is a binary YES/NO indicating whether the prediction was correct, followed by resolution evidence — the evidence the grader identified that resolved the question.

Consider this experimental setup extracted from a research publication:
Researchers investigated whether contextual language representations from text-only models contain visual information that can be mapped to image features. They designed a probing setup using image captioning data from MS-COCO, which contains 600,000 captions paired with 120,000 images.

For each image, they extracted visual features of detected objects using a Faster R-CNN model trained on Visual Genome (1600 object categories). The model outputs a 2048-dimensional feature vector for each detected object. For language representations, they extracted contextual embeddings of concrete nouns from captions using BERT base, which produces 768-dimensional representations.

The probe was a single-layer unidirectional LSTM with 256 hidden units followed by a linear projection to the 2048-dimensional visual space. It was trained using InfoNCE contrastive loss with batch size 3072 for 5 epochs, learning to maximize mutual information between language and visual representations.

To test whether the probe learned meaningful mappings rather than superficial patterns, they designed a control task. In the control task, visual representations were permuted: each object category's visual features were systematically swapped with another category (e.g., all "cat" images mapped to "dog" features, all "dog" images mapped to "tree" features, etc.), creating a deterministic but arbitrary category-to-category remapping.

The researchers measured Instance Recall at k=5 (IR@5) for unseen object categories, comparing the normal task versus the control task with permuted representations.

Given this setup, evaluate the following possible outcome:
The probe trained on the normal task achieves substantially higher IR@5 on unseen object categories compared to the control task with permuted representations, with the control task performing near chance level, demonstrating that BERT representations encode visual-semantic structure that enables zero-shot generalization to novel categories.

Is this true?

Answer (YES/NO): YES